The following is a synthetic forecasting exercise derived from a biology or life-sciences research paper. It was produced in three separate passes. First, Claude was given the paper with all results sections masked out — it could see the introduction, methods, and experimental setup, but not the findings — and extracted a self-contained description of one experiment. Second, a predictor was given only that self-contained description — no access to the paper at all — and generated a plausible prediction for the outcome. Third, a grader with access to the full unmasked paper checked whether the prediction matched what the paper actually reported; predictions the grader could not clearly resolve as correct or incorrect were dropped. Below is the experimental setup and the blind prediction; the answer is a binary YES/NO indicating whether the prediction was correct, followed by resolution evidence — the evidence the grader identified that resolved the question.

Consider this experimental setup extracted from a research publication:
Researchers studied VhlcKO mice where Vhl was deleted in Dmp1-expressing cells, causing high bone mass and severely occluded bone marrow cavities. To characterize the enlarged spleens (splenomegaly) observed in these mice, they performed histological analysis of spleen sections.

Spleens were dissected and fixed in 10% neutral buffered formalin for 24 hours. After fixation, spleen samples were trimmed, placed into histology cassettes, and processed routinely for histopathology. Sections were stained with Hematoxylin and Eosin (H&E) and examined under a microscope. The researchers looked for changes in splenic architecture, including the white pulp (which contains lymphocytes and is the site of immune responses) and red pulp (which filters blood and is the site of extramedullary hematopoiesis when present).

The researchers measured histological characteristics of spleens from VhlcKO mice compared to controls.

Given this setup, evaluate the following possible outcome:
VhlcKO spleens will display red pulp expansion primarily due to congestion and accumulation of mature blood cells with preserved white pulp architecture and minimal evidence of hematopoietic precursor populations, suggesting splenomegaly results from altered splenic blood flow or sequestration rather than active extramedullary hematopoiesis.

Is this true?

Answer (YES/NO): NO